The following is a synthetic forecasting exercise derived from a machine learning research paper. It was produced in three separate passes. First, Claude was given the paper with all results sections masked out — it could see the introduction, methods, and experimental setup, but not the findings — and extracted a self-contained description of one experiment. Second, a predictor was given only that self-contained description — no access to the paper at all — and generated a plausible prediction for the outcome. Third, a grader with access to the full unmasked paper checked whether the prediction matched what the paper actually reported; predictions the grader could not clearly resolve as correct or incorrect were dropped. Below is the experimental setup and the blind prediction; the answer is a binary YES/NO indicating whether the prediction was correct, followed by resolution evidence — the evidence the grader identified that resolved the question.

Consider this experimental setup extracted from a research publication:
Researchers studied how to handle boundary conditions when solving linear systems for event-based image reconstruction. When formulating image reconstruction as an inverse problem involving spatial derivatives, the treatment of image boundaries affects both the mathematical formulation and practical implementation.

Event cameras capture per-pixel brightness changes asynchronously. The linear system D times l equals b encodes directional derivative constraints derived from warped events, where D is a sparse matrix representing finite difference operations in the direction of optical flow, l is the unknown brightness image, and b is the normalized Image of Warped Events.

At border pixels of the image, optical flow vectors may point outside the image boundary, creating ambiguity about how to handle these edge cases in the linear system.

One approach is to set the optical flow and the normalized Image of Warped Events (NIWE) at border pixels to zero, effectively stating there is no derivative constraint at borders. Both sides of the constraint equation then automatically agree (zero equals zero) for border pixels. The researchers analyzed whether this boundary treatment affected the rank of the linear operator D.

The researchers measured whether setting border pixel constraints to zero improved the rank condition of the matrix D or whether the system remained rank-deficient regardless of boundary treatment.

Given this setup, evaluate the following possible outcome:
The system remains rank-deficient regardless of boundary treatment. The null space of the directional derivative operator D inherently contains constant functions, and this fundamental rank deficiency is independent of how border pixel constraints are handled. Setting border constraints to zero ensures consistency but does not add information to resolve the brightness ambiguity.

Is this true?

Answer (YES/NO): YES